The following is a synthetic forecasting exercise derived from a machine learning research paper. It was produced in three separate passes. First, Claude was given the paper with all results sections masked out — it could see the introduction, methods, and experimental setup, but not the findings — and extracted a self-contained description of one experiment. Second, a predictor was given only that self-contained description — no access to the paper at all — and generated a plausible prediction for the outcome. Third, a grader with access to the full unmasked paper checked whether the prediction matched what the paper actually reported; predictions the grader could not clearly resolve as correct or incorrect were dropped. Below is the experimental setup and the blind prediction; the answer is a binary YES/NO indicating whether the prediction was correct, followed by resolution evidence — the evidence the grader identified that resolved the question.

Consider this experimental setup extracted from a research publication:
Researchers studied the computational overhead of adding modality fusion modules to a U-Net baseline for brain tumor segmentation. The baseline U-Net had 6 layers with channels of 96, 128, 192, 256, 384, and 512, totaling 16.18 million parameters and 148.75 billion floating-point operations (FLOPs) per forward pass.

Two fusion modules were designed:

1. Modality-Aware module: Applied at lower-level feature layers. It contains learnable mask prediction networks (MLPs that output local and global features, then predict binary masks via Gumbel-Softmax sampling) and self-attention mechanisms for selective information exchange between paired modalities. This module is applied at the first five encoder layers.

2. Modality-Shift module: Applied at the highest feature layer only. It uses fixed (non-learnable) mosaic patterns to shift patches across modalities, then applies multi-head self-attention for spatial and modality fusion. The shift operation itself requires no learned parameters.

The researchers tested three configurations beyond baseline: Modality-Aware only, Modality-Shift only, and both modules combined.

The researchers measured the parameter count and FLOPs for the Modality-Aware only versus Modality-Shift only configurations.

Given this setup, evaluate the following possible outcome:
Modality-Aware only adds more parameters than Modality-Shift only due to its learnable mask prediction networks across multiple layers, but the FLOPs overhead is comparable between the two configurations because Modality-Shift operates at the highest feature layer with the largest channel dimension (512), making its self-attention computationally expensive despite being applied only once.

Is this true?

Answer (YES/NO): NO